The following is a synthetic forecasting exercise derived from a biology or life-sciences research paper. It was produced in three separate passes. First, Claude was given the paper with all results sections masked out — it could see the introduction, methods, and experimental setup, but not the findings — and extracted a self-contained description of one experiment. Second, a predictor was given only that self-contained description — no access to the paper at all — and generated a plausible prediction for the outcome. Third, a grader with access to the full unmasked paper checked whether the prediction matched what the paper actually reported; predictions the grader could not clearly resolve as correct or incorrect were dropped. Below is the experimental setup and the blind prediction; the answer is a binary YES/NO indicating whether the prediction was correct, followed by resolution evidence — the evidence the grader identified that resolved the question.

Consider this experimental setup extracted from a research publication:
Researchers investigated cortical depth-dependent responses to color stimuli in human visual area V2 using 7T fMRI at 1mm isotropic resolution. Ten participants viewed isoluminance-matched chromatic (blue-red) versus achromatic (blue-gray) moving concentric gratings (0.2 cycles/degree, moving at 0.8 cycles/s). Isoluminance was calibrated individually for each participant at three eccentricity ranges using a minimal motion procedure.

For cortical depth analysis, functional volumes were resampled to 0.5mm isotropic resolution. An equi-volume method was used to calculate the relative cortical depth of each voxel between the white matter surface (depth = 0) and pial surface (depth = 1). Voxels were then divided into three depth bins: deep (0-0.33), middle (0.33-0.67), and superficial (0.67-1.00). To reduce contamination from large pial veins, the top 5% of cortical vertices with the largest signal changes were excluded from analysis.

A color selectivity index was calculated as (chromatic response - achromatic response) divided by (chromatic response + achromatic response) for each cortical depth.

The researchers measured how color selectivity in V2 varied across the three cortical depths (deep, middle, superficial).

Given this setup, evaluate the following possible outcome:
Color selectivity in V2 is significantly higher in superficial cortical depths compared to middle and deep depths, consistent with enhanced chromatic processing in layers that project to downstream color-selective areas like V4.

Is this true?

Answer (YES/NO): YES